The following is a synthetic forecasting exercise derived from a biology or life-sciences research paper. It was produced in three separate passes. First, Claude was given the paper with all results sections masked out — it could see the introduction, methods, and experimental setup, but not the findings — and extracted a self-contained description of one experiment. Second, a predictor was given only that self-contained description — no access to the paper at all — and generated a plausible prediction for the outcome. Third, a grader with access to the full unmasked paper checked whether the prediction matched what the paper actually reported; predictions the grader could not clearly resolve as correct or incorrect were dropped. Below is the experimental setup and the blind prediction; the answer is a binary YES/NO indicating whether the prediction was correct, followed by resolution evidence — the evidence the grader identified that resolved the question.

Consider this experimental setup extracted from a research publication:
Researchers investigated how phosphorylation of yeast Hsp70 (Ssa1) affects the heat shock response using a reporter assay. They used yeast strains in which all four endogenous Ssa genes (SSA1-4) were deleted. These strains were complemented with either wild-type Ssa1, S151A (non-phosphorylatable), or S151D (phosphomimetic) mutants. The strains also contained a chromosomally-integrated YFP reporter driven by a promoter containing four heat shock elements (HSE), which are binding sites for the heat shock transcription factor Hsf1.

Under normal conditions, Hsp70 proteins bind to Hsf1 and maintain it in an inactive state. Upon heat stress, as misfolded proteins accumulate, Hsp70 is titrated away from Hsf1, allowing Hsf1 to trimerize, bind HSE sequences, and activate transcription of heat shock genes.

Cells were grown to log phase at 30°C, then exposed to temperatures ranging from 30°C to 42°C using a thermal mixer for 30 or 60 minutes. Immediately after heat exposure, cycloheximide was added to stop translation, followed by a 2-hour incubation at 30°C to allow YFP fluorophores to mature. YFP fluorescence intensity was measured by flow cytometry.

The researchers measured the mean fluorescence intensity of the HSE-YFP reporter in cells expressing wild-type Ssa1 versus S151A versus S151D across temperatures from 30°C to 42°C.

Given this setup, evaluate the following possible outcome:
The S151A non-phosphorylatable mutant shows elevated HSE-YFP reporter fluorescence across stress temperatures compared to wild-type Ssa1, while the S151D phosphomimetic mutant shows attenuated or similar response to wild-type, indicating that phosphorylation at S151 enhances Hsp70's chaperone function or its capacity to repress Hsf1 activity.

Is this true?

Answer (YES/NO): NO